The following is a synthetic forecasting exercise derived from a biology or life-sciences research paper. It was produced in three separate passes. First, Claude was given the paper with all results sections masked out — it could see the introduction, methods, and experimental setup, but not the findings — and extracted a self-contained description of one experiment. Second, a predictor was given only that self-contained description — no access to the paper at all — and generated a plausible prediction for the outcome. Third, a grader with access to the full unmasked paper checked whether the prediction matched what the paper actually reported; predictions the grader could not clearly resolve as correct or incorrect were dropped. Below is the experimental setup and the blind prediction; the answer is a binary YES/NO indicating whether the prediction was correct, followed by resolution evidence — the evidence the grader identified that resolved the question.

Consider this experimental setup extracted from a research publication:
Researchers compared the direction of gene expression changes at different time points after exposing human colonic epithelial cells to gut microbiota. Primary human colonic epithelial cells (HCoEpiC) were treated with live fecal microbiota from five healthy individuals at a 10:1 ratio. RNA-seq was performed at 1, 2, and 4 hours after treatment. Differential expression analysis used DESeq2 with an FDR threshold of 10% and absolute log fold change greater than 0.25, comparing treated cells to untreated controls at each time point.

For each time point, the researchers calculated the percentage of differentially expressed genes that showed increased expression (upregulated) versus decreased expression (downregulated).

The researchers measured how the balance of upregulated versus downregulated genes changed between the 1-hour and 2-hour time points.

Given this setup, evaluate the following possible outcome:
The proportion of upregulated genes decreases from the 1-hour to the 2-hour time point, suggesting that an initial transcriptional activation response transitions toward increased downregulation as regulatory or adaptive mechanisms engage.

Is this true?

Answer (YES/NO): YES